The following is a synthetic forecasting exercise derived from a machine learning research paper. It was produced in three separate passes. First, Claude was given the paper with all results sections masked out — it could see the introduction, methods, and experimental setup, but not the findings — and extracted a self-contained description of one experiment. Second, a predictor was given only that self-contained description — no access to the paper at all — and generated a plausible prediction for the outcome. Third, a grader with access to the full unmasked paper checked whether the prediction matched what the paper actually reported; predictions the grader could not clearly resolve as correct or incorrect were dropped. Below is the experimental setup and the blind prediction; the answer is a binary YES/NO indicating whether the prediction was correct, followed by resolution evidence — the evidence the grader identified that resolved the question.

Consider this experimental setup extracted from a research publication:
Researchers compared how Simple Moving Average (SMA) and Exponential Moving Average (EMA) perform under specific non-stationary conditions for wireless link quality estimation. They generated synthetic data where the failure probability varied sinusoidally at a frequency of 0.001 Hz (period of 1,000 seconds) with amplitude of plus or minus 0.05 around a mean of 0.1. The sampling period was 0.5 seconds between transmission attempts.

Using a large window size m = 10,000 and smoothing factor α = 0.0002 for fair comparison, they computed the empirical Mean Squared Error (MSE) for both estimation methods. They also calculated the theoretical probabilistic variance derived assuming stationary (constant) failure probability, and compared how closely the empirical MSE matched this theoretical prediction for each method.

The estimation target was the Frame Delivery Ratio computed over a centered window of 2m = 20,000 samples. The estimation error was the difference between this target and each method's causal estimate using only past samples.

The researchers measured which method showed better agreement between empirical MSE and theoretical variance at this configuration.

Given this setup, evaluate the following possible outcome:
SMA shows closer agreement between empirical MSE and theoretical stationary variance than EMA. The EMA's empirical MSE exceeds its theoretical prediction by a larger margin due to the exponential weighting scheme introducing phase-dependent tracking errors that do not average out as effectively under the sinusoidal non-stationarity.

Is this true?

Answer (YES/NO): YES